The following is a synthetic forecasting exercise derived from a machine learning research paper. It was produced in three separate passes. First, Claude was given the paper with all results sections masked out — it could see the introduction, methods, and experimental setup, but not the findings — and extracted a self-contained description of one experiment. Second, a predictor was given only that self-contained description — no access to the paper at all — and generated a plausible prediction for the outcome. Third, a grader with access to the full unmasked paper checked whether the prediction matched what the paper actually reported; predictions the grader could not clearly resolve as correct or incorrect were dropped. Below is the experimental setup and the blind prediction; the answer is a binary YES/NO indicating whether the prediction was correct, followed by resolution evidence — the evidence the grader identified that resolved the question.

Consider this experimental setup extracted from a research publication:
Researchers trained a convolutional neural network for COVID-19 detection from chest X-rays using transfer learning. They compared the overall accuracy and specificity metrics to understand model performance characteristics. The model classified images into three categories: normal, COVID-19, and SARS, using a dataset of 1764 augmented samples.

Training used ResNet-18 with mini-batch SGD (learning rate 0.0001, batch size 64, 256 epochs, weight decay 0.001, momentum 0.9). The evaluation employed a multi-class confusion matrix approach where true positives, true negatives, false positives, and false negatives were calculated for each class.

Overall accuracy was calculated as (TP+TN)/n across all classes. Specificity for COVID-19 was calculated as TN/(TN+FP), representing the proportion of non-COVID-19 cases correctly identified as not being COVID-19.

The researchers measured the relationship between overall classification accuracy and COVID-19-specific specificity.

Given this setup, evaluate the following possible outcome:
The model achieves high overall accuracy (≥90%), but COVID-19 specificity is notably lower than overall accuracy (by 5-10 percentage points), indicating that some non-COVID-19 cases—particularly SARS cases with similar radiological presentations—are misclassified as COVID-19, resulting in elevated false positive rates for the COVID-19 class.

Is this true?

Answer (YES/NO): NO